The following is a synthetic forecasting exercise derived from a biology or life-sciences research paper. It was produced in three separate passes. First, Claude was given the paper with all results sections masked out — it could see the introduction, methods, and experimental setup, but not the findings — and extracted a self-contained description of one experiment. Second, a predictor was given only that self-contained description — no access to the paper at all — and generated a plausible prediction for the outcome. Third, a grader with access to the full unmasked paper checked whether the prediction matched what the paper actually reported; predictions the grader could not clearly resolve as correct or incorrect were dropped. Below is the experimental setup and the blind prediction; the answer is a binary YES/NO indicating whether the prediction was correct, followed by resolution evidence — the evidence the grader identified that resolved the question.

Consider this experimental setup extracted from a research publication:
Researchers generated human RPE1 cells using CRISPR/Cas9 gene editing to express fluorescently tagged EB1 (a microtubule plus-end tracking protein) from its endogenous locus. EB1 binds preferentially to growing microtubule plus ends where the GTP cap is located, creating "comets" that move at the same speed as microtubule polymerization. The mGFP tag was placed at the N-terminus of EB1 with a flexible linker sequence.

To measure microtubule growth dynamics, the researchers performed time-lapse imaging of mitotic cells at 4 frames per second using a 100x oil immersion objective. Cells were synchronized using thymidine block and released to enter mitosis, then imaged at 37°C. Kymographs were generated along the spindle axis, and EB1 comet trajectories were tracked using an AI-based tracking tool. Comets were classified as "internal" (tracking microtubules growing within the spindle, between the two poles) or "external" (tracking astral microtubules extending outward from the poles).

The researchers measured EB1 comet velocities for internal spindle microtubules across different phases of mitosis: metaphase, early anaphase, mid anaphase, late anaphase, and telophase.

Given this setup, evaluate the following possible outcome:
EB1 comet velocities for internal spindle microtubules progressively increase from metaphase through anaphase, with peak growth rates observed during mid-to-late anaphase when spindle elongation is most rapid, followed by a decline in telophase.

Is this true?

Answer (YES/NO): NO